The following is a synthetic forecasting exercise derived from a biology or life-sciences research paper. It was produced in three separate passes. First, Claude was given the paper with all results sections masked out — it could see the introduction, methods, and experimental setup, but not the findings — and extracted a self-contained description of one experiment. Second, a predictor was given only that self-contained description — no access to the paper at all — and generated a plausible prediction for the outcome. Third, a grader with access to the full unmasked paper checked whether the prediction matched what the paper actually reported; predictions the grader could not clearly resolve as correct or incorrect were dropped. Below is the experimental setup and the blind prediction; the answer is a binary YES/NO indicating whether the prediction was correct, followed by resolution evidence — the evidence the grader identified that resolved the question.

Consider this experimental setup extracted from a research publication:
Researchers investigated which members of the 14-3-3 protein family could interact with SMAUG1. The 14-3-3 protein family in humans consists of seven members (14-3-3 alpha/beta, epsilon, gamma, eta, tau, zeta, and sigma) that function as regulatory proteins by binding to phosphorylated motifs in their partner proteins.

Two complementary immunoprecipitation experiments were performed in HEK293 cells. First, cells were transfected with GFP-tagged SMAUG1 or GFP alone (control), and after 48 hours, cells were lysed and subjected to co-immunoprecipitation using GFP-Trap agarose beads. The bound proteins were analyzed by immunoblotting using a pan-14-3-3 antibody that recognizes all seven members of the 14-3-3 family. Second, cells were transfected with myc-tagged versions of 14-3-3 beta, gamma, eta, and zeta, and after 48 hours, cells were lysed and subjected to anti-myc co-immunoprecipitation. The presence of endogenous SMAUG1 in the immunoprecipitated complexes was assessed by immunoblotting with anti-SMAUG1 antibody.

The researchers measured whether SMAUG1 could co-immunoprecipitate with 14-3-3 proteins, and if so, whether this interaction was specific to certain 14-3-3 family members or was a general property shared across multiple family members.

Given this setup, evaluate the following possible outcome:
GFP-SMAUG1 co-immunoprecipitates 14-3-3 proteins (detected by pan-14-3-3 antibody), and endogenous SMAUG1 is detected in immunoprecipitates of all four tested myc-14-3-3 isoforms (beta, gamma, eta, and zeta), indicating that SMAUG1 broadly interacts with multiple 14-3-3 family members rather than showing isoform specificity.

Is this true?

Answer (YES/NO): YES